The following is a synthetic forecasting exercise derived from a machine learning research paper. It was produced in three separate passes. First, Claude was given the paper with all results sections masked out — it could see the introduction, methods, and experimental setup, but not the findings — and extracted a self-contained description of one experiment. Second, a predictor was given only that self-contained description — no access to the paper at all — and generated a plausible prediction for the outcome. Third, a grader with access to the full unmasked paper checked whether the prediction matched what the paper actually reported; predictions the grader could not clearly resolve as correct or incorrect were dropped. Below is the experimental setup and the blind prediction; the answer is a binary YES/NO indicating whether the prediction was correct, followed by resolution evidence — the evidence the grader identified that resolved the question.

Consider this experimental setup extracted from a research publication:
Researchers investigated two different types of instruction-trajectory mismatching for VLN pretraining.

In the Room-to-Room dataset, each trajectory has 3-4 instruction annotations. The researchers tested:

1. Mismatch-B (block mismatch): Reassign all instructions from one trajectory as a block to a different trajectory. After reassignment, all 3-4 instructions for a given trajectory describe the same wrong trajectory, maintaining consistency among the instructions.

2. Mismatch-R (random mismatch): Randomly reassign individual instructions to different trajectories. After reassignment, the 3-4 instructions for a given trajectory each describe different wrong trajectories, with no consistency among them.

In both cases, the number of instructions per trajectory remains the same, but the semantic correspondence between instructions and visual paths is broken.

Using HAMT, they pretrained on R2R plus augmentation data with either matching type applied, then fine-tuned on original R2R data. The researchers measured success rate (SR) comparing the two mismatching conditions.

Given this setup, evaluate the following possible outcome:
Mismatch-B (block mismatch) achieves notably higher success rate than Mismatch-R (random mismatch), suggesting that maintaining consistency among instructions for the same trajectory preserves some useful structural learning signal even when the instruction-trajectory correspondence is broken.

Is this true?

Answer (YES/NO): NO